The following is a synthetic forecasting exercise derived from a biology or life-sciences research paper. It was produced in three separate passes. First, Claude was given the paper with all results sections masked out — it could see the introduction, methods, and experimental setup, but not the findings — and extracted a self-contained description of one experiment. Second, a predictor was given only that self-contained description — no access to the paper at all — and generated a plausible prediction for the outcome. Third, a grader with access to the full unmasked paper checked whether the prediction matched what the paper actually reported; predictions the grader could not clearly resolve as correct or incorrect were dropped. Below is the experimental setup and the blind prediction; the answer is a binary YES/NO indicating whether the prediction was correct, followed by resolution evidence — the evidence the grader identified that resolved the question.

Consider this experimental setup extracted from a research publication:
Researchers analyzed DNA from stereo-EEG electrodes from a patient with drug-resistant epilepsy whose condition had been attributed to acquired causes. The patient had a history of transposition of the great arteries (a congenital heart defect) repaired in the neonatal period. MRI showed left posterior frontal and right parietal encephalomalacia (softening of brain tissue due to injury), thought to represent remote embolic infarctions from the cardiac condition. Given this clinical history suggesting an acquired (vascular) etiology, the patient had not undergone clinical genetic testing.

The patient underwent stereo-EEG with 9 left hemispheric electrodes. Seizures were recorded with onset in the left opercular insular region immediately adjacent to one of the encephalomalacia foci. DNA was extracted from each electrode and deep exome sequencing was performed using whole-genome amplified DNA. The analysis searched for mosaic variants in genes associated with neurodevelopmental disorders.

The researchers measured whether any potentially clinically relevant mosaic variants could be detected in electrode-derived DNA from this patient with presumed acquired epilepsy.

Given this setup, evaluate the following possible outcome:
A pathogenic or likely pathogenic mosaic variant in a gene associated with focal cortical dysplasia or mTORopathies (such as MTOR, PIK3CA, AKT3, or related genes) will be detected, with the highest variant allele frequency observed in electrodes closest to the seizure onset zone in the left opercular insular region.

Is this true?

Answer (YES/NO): NO